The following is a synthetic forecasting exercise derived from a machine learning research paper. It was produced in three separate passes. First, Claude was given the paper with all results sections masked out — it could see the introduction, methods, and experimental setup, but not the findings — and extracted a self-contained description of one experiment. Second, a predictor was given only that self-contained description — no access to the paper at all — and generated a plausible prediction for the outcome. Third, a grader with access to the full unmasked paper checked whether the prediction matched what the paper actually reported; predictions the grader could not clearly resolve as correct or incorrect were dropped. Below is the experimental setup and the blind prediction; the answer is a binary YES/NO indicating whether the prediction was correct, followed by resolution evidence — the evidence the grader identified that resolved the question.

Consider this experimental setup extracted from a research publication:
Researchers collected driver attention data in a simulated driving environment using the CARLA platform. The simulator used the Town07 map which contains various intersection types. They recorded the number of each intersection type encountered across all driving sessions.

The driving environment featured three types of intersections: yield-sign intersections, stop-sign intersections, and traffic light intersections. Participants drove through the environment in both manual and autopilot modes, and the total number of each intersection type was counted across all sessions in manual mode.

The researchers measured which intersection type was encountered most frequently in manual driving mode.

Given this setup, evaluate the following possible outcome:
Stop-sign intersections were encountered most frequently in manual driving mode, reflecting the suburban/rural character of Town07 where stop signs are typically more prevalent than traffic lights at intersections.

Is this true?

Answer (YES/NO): YES